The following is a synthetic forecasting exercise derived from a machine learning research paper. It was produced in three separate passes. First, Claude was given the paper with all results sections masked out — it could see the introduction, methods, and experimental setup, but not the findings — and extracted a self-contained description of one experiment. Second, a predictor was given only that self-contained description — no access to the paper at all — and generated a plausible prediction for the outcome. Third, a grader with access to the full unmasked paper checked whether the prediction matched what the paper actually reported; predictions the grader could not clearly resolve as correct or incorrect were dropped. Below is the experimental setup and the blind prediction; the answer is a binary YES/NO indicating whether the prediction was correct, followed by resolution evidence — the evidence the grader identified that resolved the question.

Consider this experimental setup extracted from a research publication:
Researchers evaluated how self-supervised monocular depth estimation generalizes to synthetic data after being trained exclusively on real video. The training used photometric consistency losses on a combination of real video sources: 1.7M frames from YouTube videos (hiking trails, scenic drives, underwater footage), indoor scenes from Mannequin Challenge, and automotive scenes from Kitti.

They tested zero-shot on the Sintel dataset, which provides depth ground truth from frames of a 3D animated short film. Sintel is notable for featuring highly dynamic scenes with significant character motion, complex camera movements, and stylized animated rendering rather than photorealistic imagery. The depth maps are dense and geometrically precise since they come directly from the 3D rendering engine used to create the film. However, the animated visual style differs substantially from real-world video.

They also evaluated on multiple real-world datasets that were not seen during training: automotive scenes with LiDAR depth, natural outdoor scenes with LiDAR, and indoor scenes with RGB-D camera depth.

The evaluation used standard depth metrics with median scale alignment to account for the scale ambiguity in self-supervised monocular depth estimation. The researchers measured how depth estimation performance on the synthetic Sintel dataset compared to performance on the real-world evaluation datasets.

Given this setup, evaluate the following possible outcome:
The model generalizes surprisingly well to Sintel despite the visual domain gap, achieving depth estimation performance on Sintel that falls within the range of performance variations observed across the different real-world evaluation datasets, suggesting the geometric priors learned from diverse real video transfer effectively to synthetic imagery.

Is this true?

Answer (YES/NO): NO